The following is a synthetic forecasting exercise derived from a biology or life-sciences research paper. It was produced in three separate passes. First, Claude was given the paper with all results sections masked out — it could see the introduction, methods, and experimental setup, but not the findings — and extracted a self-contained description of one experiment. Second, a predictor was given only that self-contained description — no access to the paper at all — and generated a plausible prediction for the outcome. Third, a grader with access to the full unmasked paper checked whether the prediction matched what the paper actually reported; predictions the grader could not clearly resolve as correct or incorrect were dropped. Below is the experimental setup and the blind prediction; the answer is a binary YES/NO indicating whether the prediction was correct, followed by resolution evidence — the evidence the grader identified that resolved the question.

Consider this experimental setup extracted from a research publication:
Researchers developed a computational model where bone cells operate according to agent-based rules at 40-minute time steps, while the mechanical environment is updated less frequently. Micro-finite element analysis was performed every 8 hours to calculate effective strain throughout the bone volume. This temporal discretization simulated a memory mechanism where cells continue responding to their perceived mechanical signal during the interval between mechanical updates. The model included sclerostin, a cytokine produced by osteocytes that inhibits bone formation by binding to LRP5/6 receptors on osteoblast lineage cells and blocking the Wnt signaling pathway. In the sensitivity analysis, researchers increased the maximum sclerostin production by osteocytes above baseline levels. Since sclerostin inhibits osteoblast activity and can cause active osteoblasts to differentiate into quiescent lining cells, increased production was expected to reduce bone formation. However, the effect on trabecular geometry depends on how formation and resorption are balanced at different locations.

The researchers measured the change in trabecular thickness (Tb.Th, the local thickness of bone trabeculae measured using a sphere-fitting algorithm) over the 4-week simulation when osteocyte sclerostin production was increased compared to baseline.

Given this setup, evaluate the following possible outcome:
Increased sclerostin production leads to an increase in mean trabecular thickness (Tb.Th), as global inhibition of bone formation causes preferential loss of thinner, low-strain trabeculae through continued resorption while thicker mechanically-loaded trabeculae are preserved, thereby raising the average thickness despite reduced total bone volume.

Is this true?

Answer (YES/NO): NO